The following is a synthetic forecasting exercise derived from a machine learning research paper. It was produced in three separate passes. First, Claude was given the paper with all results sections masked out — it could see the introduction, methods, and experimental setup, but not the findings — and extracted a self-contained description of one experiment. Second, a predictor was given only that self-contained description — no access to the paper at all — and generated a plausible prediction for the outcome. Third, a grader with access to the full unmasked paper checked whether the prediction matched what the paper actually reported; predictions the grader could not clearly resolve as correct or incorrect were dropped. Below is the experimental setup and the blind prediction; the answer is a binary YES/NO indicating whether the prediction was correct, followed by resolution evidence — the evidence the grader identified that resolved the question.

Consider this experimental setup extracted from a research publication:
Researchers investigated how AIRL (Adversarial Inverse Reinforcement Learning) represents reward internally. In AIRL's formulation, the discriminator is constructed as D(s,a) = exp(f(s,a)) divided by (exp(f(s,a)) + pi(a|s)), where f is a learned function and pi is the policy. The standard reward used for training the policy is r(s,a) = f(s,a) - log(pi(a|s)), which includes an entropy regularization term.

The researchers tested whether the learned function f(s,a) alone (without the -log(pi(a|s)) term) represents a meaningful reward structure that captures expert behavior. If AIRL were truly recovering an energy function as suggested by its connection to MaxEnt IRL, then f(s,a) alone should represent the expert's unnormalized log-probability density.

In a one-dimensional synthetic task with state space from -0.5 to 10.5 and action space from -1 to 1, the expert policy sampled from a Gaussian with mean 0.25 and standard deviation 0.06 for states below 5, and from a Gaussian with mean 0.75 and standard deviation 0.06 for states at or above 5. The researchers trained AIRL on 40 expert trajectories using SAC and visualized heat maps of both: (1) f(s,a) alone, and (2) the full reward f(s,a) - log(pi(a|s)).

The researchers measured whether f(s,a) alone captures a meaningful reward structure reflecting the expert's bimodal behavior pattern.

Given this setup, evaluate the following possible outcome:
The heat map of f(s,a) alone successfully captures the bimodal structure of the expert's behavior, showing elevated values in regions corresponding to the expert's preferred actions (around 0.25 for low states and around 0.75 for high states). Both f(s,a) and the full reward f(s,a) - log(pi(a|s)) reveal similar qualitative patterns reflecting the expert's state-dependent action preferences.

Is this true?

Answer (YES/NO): NO